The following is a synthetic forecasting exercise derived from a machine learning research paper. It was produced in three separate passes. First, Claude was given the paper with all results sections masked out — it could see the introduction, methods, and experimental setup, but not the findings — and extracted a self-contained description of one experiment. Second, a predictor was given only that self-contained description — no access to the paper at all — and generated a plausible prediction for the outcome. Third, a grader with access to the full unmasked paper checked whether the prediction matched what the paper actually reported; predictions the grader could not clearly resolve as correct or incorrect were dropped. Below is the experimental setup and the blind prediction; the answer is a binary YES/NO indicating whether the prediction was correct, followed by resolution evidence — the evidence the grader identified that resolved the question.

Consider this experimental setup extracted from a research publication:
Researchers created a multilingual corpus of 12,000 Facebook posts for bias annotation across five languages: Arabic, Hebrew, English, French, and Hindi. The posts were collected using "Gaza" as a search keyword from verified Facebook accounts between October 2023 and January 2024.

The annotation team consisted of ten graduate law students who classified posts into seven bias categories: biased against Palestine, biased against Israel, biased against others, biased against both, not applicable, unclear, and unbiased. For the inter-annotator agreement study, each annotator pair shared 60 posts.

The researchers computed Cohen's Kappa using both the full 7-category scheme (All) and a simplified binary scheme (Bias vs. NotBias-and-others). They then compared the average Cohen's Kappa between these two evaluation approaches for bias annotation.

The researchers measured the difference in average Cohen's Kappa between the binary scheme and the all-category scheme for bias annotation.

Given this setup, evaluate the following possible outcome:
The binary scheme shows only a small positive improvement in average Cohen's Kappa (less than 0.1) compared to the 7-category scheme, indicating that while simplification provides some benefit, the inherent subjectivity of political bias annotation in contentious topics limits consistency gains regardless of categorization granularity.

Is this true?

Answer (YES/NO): YES